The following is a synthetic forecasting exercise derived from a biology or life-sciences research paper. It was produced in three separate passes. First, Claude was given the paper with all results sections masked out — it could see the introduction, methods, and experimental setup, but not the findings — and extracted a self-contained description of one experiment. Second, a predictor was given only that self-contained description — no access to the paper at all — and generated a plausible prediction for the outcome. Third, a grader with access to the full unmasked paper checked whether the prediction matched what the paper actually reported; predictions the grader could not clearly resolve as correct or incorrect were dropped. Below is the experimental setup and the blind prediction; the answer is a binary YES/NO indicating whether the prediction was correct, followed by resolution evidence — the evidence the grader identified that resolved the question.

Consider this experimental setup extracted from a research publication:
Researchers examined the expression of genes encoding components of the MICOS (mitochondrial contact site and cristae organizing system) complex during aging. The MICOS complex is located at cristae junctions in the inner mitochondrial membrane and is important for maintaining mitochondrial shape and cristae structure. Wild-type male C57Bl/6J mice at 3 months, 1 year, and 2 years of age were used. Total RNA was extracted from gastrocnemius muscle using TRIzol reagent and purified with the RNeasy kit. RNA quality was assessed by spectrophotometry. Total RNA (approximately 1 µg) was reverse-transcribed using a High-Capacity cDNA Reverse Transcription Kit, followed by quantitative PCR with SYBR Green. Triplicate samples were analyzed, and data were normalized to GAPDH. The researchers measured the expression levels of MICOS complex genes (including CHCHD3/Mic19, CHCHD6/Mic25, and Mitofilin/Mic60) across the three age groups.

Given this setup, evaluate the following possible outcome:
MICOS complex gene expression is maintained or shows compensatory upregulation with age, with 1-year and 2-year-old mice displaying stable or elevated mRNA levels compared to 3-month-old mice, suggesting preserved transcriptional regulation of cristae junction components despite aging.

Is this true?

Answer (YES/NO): NO